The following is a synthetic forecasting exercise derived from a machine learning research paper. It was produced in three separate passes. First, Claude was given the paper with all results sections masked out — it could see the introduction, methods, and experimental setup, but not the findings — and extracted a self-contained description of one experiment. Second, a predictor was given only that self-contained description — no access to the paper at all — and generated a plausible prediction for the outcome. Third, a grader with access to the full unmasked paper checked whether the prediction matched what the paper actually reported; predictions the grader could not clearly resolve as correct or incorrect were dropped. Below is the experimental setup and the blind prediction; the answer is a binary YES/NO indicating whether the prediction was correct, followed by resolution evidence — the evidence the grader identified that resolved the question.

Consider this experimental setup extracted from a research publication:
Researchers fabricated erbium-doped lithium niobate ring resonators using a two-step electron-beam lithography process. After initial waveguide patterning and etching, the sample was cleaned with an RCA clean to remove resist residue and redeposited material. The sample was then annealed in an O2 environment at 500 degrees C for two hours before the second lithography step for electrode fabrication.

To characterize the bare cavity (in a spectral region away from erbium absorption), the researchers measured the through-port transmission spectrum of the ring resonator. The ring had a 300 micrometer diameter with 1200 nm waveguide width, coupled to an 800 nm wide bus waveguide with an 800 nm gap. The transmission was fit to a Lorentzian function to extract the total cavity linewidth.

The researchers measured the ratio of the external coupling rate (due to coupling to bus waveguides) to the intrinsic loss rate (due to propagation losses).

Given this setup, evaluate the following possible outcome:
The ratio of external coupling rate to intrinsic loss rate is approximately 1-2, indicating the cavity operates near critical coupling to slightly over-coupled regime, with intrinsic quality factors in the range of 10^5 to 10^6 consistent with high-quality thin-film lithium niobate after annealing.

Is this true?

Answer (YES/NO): YES